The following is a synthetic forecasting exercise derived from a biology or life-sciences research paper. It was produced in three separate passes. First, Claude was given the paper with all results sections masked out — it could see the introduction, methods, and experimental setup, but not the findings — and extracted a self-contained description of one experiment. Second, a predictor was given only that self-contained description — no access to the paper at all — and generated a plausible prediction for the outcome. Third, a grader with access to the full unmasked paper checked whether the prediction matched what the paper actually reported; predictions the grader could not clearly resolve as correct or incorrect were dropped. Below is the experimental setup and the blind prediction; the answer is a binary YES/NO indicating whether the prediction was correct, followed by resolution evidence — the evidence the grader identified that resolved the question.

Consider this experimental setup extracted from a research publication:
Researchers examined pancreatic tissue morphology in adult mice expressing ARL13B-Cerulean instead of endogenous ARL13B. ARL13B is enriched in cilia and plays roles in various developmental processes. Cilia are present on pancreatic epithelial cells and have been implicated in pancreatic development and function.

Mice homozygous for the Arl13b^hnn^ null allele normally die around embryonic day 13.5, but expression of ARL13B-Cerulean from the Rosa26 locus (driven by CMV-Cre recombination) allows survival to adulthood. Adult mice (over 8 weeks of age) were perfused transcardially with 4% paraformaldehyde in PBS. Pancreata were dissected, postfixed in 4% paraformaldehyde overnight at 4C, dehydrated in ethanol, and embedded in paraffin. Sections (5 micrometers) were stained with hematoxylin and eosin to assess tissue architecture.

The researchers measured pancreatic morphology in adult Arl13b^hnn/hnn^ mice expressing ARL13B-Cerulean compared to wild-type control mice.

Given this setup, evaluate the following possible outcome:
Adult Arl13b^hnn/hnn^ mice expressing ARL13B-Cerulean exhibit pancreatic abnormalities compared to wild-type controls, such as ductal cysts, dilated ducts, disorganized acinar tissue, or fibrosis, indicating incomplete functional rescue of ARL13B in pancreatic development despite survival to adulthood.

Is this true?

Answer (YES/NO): NO